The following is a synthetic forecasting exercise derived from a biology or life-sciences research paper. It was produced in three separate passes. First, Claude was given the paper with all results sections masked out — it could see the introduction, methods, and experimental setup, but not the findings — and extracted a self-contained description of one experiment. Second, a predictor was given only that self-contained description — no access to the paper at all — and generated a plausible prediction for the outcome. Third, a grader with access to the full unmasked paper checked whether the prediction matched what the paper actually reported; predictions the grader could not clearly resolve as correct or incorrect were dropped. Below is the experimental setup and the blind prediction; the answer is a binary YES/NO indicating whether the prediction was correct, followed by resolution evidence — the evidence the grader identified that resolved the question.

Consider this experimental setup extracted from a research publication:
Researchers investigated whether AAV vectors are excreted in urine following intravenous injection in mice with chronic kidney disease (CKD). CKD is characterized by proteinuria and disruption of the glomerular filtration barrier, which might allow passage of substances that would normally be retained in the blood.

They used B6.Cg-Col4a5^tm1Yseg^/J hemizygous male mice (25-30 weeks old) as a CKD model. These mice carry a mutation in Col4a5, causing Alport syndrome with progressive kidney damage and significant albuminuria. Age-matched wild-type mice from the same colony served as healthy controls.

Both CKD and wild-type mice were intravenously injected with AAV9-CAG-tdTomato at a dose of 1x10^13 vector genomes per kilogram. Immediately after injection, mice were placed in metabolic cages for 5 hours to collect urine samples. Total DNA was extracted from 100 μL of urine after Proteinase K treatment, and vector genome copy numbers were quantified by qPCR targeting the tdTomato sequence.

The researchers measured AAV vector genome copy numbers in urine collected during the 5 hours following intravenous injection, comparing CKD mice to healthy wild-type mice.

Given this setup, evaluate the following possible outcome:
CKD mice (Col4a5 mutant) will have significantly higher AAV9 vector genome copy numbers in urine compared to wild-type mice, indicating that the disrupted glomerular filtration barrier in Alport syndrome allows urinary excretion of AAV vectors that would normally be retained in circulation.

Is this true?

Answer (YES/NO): YES